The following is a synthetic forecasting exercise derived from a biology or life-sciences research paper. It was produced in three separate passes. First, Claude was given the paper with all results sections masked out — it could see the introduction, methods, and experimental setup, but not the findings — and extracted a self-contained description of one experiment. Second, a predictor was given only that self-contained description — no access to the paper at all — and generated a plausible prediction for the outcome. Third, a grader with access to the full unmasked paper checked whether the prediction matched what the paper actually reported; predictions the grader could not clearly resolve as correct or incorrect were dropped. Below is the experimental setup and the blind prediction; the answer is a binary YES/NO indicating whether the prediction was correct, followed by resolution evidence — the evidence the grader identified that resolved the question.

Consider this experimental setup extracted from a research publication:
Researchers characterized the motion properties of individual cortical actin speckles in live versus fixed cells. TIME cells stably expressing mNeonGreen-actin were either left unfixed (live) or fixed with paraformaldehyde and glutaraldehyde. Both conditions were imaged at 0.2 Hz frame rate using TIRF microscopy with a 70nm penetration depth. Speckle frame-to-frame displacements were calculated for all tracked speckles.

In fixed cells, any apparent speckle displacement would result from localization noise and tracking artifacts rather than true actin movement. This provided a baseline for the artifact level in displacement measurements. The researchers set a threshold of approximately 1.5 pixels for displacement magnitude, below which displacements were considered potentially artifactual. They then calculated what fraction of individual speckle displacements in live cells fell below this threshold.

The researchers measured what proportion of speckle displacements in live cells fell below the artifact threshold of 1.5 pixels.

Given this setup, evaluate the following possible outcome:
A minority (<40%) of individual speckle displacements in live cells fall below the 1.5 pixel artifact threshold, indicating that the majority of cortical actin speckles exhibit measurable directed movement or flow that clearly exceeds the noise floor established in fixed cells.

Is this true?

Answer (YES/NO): NO